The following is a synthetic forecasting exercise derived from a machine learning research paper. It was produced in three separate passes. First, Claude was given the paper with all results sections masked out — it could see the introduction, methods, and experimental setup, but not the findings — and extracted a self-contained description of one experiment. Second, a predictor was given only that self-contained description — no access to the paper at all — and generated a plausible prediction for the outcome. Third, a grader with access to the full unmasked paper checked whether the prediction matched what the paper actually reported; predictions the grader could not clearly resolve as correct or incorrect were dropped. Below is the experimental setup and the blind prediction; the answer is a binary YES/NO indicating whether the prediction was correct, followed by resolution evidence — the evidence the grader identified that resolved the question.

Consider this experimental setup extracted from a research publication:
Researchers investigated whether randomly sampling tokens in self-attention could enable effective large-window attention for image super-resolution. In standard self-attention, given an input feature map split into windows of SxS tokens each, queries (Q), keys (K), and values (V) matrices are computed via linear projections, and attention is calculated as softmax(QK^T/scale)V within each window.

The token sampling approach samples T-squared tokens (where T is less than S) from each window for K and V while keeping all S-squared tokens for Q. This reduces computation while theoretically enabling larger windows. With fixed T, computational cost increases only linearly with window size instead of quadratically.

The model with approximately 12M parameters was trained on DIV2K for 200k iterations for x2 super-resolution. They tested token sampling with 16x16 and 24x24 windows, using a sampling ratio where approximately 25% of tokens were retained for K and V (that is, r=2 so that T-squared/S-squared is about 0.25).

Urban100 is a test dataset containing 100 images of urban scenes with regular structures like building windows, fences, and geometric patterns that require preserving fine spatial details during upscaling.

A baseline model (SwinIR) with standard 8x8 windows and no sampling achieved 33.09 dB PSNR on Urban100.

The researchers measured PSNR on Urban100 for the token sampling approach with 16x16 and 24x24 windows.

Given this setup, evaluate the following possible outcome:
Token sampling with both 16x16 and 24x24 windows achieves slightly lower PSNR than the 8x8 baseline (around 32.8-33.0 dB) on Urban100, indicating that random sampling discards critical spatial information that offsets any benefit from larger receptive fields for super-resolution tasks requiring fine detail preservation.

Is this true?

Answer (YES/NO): NO